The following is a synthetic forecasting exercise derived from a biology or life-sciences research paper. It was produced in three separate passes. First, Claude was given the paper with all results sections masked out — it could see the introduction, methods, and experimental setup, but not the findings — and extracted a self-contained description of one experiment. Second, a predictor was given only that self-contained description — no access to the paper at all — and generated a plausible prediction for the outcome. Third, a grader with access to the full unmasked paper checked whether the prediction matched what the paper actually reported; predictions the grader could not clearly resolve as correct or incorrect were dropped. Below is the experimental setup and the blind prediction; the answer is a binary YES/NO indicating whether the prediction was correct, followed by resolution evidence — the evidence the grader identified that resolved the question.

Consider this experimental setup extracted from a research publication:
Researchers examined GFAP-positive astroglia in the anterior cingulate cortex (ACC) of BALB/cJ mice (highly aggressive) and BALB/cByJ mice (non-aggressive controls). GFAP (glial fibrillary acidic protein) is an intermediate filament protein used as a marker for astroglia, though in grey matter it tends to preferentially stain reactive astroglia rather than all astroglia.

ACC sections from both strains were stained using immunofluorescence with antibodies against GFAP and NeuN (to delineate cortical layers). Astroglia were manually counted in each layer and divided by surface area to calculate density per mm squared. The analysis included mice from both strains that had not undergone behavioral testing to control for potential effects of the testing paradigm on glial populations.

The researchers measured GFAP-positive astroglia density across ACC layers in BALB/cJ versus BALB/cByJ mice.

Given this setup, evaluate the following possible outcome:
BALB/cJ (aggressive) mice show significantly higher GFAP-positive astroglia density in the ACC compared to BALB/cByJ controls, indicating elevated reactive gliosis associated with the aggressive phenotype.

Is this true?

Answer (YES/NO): YES